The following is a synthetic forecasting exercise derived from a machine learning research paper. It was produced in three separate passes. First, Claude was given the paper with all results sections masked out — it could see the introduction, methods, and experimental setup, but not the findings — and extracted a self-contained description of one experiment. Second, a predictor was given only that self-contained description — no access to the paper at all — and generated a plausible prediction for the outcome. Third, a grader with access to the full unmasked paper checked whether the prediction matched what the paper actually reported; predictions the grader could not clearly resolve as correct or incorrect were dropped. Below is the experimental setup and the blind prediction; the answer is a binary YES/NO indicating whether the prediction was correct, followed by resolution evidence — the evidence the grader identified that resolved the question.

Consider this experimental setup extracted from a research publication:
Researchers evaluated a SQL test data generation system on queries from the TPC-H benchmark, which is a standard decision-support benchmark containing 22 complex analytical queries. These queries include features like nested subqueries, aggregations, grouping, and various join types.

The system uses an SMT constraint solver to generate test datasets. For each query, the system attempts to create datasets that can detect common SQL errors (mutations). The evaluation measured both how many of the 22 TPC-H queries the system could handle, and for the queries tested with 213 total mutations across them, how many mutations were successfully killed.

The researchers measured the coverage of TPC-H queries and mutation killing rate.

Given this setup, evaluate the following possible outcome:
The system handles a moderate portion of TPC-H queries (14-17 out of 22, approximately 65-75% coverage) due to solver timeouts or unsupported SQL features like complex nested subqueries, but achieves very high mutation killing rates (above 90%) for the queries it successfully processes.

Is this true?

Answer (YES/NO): NO